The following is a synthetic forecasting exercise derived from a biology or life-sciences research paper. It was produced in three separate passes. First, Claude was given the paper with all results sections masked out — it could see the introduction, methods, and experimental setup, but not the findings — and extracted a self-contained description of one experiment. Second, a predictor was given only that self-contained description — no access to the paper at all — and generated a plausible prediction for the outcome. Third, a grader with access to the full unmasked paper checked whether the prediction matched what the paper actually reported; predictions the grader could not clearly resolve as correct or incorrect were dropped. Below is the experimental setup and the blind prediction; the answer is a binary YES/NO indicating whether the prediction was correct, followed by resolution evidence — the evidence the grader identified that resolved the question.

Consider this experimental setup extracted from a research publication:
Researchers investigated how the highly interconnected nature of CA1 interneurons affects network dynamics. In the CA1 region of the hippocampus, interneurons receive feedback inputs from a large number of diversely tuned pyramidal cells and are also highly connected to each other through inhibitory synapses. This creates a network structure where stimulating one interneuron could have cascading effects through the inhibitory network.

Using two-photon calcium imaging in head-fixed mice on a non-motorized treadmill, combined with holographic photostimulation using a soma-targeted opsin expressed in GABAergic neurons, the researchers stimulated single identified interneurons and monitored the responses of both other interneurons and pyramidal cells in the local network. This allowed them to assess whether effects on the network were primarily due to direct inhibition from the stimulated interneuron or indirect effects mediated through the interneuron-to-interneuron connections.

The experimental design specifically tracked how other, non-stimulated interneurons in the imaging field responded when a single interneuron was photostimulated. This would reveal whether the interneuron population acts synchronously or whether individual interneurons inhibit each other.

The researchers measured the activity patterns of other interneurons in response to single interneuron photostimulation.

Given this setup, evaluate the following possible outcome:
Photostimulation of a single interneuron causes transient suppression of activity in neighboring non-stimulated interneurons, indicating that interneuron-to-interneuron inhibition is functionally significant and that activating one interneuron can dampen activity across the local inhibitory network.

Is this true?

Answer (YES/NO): YES